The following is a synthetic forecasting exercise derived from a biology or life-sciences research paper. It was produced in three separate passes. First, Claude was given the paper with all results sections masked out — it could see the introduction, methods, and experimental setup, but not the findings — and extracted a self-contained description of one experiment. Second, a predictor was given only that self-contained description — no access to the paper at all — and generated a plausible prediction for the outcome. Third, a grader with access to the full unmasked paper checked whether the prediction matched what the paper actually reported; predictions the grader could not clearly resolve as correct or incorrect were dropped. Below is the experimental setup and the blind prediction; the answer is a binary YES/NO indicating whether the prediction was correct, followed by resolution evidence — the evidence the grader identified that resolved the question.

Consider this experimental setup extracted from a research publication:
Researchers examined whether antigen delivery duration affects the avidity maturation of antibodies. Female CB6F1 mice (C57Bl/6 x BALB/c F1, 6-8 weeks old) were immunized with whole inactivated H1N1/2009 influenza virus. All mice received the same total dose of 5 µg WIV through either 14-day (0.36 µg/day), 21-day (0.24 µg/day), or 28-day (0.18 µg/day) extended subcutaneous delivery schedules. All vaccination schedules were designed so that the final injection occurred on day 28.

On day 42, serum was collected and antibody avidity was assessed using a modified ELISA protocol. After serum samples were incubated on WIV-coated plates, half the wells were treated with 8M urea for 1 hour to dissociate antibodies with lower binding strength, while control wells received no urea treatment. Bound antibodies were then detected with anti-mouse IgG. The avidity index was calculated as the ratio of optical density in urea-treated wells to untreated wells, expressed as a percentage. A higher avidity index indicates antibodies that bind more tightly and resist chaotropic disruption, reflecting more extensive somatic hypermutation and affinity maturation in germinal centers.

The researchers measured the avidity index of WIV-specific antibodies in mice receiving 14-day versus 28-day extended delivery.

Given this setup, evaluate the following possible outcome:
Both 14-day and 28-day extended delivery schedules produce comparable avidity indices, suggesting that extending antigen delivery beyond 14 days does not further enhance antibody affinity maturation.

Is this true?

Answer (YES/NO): YES